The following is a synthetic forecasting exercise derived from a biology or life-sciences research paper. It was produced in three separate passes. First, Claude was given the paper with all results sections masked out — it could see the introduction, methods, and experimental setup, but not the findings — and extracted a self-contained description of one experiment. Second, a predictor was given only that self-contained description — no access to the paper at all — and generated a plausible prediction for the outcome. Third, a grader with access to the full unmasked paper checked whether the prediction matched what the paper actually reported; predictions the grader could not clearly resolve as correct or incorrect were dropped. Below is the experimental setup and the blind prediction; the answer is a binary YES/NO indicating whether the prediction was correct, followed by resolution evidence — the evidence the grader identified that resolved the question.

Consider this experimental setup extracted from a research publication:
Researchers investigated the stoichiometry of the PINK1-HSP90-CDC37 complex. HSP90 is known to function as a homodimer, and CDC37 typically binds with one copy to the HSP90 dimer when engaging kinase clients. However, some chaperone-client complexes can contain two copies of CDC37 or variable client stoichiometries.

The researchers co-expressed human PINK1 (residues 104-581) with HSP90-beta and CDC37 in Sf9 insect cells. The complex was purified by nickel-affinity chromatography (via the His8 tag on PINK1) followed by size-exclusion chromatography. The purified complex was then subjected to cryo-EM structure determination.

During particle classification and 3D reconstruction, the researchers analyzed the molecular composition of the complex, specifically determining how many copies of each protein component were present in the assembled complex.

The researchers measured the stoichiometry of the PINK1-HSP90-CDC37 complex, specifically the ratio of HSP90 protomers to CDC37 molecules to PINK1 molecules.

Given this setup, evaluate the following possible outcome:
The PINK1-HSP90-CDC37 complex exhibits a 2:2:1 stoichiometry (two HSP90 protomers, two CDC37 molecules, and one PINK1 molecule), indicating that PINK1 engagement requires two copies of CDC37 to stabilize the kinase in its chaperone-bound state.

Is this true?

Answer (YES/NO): NO